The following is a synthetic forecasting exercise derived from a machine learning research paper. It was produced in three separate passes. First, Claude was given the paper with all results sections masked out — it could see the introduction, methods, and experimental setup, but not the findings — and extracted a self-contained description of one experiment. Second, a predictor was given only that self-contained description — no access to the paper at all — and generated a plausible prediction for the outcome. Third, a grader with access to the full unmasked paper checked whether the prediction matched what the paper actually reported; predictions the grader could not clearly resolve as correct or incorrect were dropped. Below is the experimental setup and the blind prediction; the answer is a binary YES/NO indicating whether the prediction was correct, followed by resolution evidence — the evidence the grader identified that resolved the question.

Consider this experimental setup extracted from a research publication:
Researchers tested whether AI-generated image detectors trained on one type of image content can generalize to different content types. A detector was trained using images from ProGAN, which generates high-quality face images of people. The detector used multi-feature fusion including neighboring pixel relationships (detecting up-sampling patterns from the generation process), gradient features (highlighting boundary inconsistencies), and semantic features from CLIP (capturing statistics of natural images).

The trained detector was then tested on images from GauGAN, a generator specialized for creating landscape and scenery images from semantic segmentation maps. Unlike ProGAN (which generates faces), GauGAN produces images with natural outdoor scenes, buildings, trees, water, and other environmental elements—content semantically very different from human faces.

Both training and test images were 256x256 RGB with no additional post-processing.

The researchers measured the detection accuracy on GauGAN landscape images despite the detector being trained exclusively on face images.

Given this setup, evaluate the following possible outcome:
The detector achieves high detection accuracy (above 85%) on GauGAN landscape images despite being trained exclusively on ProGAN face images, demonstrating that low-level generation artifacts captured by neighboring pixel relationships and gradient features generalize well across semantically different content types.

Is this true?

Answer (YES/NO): YES